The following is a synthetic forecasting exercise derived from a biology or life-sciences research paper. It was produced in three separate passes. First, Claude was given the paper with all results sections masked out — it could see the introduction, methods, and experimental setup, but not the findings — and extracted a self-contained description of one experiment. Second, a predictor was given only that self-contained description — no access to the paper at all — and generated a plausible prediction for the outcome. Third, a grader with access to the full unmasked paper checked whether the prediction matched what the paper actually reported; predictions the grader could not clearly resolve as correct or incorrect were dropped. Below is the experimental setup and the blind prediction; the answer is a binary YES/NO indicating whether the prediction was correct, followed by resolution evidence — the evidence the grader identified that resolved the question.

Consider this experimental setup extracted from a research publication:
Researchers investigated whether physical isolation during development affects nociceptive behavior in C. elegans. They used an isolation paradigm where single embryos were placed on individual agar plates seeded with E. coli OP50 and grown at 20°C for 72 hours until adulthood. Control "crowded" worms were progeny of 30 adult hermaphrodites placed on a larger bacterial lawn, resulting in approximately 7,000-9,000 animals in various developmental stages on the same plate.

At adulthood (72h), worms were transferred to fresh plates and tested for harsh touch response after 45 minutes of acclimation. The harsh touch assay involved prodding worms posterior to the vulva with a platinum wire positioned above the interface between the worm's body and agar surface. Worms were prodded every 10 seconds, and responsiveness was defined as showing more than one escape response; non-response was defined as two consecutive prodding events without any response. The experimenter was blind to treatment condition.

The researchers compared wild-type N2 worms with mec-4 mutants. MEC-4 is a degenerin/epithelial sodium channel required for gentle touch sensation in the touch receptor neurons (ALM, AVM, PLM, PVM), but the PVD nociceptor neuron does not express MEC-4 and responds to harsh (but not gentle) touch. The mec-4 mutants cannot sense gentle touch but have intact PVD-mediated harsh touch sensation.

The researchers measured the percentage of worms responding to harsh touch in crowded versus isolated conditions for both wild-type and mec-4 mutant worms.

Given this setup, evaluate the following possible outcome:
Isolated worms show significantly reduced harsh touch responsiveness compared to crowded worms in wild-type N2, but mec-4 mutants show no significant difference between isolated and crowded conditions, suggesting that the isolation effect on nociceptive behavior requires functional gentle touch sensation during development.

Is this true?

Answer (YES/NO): NO